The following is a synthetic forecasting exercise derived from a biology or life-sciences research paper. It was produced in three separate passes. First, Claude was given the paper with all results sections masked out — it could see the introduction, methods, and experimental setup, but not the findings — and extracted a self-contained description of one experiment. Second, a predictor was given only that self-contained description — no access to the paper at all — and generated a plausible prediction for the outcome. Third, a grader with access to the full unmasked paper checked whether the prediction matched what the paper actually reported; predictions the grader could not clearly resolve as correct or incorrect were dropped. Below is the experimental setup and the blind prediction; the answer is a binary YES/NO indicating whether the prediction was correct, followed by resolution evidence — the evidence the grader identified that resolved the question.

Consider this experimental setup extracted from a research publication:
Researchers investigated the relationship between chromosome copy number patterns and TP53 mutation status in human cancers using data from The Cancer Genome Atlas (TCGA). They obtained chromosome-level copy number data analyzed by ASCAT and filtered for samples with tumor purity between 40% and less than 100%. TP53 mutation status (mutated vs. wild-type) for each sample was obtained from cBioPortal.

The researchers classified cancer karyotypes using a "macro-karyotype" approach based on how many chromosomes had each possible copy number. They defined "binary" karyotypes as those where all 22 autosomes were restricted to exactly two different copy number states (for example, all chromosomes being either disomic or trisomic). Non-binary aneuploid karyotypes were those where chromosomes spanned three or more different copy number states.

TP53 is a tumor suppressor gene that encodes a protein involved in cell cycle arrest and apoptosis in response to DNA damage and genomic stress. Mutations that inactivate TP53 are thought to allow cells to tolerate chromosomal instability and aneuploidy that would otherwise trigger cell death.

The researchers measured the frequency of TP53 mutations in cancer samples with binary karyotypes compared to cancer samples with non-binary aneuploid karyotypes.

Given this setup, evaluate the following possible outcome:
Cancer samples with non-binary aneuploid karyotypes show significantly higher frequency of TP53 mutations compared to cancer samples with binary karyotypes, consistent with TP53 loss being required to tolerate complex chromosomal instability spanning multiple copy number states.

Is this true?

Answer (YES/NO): YES